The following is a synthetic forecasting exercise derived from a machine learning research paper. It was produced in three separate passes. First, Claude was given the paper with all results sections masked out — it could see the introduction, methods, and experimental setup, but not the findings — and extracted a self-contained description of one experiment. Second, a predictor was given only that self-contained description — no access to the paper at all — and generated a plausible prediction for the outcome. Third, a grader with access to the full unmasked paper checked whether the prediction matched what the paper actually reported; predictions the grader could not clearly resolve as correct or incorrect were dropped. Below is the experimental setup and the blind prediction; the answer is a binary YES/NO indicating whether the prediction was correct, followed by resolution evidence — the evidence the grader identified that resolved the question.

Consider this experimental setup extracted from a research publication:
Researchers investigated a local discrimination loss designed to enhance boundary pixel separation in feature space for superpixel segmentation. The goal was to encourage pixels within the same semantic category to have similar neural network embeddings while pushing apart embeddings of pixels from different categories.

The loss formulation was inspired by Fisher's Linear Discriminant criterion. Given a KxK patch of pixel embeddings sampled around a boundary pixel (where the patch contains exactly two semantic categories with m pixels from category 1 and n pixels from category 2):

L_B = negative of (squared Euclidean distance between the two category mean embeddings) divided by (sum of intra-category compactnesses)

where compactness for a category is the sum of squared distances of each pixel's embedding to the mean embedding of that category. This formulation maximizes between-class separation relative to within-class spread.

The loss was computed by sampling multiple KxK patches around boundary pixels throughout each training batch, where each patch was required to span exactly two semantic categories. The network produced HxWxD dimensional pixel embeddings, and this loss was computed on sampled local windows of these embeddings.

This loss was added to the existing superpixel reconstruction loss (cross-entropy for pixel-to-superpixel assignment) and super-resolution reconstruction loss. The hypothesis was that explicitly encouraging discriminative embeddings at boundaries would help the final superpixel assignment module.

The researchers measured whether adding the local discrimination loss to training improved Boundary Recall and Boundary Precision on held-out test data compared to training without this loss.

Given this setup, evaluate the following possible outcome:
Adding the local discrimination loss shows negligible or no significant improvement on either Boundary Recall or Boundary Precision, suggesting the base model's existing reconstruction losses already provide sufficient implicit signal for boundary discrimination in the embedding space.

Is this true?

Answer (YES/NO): NO